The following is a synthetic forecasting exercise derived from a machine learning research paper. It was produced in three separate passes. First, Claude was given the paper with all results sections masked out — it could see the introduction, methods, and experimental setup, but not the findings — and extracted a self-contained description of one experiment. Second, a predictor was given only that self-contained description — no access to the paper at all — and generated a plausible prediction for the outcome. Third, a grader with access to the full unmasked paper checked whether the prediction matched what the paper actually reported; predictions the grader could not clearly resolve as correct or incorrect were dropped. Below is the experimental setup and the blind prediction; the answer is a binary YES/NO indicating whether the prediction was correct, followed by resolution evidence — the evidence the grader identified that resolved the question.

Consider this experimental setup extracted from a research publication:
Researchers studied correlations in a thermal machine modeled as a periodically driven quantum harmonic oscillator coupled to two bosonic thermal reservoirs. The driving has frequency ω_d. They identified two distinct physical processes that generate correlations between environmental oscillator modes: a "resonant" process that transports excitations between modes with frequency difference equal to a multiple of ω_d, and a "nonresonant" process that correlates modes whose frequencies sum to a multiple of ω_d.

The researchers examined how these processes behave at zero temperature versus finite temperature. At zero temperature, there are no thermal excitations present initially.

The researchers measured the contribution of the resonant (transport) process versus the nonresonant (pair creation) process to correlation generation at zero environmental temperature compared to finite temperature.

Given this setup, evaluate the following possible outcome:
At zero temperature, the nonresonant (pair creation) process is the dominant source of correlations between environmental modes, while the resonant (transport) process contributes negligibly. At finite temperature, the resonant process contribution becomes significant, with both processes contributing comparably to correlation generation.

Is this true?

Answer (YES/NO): NO